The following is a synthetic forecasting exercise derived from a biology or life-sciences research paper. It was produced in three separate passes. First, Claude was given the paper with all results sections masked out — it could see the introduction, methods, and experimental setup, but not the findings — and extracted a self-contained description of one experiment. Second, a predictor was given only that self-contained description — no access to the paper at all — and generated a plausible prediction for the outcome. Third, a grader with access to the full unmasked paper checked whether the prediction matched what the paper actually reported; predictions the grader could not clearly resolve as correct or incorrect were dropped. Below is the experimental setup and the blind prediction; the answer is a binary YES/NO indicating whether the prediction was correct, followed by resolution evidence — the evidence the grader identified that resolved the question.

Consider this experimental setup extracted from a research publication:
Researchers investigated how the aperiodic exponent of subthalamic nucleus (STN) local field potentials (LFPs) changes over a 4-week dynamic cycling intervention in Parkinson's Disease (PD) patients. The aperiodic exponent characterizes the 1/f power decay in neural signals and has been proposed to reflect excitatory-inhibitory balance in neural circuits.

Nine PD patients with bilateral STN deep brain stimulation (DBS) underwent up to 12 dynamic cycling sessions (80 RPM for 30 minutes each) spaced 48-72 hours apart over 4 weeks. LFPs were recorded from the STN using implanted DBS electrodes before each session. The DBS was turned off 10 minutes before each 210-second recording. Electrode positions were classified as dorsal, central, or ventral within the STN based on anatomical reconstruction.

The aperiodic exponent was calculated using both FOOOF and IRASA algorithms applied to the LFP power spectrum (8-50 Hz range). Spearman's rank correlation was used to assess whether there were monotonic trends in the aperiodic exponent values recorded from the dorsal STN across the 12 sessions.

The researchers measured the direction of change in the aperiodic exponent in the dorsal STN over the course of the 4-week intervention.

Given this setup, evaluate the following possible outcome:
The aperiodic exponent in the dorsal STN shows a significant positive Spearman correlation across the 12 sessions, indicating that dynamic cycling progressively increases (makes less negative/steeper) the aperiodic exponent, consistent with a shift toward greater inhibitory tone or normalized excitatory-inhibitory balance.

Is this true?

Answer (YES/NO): YES